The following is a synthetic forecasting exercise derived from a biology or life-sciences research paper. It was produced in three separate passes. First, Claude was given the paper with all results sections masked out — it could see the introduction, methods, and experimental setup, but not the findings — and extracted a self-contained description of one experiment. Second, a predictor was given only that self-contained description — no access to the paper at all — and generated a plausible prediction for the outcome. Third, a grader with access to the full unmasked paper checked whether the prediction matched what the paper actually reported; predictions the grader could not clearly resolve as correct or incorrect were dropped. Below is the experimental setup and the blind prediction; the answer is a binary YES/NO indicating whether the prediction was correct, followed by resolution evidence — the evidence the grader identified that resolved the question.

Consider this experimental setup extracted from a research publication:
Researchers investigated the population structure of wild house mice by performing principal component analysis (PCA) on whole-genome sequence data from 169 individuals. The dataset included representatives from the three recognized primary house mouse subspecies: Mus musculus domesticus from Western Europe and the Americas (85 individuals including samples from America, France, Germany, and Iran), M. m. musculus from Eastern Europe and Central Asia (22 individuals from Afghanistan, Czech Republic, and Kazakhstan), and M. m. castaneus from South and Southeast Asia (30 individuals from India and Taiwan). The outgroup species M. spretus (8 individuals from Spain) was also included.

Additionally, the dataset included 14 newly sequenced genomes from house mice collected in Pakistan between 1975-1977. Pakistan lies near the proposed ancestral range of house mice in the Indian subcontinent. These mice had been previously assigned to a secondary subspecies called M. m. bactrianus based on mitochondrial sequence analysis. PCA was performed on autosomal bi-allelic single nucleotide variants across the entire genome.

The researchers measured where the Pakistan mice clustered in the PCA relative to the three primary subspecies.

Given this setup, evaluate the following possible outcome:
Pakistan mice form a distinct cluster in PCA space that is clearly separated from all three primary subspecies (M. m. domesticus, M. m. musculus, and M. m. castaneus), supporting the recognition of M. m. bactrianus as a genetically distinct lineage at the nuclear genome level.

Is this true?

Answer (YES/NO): NO